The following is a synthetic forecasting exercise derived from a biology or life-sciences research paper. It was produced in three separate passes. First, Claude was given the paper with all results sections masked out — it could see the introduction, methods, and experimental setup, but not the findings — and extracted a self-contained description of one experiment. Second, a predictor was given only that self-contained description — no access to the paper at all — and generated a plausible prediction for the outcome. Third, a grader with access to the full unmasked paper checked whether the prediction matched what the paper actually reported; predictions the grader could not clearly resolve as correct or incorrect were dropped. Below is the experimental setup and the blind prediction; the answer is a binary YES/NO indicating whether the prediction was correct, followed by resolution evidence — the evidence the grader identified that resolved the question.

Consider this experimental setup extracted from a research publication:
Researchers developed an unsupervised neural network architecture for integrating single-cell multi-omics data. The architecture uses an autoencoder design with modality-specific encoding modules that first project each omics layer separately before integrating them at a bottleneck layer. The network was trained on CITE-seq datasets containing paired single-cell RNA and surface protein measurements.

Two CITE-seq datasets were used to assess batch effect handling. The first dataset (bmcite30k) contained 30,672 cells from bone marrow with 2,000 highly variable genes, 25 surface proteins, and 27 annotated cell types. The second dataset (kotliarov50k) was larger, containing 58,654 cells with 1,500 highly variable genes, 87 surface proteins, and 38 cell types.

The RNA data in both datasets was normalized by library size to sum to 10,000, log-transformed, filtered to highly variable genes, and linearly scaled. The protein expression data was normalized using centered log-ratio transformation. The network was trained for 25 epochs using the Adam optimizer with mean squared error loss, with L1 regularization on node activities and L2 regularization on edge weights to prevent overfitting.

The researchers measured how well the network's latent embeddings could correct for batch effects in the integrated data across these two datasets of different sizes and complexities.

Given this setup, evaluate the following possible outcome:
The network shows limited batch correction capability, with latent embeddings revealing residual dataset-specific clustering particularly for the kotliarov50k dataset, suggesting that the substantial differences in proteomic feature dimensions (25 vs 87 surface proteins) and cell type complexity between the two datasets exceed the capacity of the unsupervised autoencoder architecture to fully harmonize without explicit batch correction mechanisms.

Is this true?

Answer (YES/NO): YES